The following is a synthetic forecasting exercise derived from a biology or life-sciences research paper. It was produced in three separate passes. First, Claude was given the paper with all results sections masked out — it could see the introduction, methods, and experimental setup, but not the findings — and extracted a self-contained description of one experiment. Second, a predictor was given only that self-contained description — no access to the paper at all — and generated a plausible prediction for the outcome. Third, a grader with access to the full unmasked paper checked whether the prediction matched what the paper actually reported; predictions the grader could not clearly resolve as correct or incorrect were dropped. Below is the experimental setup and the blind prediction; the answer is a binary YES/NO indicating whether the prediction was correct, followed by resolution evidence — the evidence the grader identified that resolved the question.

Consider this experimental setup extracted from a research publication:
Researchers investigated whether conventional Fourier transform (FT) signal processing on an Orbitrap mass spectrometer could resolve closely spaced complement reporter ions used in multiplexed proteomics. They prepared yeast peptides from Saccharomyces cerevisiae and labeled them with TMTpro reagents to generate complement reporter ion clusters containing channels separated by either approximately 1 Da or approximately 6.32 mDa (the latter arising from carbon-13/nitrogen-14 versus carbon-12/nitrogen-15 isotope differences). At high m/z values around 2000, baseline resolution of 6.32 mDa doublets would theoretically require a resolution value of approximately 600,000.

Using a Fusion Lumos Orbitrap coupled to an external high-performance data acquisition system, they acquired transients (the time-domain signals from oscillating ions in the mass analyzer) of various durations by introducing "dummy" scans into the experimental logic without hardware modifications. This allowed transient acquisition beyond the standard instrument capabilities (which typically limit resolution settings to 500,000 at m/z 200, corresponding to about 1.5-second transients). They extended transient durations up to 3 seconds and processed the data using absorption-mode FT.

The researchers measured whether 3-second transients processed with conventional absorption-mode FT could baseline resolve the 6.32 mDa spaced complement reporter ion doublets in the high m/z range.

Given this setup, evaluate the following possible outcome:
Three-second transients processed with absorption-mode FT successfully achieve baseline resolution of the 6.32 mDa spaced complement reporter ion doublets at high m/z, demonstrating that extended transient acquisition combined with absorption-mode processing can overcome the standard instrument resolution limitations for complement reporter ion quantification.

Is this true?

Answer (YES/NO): YES